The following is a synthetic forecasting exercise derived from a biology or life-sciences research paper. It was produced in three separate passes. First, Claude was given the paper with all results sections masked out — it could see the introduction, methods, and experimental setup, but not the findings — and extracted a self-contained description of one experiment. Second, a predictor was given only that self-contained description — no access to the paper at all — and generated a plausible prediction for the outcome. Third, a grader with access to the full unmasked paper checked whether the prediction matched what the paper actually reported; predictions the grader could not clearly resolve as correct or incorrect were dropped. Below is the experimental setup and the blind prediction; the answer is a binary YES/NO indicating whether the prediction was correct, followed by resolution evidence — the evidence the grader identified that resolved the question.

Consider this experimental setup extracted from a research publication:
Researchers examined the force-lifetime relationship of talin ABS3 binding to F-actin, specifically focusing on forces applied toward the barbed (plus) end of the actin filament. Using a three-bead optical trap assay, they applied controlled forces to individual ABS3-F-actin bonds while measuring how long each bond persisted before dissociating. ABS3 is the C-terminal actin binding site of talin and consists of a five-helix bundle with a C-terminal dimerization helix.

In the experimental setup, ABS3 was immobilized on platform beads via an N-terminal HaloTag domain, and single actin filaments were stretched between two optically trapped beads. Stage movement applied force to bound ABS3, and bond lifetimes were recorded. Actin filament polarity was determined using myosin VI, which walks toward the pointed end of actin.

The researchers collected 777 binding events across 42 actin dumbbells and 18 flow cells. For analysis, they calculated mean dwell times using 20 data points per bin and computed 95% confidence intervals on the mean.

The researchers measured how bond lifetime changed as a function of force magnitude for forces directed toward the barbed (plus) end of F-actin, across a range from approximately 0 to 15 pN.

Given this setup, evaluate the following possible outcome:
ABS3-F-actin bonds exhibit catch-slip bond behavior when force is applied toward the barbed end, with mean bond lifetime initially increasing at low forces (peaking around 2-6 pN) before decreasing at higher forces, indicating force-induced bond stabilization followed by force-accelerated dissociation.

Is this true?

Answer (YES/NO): NO